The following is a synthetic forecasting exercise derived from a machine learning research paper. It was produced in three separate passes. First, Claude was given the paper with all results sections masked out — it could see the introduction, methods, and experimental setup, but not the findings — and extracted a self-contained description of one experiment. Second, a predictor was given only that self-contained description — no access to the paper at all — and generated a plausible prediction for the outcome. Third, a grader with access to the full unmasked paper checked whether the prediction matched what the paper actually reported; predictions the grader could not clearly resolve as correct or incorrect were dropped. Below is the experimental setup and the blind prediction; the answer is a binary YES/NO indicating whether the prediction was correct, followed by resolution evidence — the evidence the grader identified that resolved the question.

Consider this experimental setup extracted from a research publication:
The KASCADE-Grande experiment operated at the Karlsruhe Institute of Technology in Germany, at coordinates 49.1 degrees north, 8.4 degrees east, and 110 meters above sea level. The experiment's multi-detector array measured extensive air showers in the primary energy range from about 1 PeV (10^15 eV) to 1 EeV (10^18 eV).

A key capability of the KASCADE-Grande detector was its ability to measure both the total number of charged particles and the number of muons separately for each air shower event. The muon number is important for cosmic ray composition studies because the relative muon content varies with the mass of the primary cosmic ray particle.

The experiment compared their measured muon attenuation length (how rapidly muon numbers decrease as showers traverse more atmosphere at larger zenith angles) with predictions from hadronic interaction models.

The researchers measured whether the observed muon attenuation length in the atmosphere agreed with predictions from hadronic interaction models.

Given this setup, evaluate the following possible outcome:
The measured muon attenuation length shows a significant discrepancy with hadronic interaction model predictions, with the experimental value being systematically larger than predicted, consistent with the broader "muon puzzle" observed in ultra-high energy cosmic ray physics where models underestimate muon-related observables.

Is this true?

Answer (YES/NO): NO